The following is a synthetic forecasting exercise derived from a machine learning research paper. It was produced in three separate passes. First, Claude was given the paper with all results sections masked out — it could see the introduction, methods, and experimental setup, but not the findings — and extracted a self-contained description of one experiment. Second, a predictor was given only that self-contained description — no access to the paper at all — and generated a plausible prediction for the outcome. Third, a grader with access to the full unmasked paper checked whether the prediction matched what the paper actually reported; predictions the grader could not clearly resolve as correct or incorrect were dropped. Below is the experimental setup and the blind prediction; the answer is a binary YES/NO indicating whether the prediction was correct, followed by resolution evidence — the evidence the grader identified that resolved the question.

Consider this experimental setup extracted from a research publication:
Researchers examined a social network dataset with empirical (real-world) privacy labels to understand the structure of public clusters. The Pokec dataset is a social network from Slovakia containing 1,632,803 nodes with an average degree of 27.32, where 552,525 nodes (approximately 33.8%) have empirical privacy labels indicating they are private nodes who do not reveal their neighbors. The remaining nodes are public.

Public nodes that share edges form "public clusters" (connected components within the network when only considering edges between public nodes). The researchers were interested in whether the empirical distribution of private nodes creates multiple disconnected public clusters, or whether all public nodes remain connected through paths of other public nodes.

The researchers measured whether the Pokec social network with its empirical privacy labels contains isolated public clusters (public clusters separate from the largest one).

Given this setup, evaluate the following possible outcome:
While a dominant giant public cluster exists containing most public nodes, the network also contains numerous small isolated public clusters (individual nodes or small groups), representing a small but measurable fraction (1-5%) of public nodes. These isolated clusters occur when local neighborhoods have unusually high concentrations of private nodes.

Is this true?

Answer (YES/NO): NO